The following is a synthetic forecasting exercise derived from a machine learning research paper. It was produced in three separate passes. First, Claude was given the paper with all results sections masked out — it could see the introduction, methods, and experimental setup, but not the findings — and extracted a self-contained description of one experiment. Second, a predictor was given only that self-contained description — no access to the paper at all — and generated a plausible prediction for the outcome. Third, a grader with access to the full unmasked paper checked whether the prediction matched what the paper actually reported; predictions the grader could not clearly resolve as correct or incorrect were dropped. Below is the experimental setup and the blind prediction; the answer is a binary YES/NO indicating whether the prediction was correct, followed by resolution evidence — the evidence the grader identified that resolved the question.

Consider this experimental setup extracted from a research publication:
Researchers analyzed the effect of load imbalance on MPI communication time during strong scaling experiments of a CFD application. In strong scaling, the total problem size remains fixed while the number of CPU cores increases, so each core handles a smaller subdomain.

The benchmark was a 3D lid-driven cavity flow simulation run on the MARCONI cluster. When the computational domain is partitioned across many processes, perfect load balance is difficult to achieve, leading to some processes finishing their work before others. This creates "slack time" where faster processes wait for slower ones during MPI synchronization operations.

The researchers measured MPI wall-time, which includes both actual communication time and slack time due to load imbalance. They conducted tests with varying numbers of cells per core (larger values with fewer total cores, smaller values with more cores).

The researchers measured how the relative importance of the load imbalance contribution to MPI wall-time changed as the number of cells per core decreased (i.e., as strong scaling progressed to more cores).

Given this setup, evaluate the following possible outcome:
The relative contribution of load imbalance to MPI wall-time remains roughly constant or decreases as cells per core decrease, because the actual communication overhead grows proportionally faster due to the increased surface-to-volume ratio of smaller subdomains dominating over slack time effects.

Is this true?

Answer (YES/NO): YES